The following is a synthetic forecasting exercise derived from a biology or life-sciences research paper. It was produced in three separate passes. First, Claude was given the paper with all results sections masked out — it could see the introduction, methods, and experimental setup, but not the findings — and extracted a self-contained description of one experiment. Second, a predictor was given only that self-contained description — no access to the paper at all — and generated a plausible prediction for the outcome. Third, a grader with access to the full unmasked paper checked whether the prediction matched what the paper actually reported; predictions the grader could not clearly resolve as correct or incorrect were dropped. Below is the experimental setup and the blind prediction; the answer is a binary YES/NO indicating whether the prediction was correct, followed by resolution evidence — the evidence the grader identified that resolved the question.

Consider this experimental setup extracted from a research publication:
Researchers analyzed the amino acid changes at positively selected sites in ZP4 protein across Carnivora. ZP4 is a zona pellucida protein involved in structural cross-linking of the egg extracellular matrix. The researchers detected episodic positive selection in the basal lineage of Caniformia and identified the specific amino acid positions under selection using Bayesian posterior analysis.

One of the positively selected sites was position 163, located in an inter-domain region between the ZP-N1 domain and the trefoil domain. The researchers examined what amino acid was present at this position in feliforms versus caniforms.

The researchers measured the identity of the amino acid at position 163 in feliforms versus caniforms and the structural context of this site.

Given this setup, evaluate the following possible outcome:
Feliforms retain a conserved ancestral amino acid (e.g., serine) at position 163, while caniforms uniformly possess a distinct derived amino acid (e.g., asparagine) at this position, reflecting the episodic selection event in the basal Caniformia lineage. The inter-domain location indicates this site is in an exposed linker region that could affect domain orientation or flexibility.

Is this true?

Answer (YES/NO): YES